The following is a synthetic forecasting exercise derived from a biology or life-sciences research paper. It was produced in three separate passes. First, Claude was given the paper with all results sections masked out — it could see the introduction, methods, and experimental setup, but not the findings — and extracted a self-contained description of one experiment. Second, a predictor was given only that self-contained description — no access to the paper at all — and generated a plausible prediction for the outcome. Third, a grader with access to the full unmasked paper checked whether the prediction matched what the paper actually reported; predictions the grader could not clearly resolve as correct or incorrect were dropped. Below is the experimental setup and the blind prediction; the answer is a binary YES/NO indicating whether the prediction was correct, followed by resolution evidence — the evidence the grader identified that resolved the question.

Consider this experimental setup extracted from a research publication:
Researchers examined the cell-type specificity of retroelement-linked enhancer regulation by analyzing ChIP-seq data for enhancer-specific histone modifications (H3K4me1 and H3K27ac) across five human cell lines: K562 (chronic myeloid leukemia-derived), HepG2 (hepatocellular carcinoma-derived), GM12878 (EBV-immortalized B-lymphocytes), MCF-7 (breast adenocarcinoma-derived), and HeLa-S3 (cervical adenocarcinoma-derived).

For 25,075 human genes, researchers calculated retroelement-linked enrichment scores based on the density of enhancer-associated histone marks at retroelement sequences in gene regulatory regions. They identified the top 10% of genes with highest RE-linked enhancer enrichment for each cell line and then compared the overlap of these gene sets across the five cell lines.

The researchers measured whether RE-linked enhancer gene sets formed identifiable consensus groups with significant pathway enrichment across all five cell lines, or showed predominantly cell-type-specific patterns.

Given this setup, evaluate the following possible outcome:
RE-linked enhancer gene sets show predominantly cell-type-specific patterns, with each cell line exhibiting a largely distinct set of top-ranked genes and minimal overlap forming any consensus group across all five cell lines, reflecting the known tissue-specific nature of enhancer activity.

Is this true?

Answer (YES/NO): YES